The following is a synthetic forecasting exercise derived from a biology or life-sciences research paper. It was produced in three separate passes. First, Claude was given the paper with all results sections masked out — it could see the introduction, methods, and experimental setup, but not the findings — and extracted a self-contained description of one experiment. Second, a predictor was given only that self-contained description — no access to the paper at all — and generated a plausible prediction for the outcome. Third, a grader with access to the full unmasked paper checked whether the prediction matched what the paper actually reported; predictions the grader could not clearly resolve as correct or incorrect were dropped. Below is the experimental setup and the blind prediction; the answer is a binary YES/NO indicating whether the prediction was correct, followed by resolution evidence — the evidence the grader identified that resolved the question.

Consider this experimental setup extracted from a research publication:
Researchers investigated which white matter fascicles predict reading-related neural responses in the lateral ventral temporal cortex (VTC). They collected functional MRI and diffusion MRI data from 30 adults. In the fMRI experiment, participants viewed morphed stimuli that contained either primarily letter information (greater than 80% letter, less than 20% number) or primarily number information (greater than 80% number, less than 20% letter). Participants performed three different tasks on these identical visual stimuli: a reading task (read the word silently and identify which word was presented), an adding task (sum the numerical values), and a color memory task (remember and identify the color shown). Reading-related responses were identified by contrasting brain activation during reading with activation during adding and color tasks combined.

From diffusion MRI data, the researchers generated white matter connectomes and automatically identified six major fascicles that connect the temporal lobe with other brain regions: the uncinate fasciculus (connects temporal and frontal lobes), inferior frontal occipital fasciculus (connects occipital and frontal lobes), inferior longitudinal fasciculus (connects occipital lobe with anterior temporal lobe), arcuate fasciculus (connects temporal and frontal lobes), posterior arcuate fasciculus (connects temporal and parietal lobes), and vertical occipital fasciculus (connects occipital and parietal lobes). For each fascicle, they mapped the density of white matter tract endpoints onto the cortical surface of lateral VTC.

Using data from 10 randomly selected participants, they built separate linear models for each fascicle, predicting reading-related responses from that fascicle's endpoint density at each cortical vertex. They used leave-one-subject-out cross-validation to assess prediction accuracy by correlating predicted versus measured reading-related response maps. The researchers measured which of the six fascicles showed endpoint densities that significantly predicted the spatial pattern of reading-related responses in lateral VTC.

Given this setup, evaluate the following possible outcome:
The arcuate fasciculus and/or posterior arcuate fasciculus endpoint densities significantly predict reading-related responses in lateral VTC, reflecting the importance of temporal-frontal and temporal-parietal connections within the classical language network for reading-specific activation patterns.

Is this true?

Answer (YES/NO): YES